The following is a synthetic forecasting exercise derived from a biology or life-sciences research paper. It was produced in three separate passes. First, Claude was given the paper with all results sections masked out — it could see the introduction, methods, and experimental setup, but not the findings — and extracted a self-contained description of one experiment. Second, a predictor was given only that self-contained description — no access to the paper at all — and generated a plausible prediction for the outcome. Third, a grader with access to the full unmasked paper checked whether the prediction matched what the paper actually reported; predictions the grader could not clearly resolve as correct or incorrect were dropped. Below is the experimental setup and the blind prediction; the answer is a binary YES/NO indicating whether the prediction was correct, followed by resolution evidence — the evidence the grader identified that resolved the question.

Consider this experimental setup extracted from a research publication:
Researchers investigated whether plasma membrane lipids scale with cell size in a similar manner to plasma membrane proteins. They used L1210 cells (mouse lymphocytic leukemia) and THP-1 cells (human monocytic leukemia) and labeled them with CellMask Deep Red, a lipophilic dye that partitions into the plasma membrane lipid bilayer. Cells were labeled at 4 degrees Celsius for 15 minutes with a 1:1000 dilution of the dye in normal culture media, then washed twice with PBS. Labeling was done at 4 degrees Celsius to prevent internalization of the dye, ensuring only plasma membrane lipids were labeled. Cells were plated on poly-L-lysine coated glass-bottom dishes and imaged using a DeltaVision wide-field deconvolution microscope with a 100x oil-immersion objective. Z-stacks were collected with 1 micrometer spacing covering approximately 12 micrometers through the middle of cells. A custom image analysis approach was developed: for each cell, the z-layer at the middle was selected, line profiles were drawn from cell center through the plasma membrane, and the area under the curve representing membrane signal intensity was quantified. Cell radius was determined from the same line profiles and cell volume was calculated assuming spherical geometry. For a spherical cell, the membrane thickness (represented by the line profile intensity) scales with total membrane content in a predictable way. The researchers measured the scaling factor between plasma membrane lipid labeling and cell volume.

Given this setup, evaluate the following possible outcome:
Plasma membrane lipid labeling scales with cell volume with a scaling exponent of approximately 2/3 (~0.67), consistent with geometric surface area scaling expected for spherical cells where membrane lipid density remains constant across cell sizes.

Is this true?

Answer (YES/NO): NO